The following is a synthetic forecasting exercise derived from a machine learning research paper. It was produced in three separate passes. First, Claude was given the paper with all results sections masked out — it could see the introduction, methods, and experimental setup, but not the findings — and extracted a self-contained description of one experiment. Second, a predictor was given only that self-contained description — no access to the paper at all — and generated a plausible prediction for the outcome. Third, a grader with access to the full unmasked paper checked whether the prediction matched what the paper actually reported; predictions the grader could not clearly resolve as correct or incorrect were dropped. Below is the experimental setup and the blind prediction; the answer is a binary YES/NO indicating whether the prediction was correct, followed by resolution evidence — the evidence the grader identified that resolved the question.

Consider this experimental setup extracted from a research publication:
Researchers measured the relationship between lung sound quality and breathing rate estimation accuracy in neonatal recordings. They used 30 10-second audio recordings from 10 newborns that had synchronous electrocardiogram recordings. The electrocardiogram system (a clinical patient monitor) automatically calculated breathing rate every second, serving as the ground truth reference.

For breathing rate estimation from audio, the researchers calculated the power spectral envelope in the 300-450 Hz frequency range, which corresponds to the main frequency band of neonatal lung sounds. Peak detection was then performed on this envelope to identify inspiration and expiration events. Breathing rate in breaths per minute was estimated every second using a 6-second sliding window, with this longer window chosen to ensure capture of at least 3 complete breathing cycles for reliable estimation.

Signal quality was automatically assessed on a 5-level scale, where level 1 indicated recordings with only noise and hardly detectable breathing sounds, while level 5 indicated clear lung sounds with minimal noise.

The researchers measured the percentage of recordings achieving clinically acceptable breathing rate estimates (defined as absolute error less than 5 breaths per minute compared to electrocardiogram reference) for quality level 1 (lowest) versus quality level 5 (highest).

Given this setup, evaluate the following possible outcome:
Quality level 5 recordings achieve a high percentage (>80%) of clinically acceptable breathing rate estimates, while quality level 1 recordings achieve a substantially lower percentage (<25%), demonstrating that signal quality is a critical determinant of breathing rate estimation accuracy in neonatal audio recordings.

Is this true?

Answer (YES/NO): NO